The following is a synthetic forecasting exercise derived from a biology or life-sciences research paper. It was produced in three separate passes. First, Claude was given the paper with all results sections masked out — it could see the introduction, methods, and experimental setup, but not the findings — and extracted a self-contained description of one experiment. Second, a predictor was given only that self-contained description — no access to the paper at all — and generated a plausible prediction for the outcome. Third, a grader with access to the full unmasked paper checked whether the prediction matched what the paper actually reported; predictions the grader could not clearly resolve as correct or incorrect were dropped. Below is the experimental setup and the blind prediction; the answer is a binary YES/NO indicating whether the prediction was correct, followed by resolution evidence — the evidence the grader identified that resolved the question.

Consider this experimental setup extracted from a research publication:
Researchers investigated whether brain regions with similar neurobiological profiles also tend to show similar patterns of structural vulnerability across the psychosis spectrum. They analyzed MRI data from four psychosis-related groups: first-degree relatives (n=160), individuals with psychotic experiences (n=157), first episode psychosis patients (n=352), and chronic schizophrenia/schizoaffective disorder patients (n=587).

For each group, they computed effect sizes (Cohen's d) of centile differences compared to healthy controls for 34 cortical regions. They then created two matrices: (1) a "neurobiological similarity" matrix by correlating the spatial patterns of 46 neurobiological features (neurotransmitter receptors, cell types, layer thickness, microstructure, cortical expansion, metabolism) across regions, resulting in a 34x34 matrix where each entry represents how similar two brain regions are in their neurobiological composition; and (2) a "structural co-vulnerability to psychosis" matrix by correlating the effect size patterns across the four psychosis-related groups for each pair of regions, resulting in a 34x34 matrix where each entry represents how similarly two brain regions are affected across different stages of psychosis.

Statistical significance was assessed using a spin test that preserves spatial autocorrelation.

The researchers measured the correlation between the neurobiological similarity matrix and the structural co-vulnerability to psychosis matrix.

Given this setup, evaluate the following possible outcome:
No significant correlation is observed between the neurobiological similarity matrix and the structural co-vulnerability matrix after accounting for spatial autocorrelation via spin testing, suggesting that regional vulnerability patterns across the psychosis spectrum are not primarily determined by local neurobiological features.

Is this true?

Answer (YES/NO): NO